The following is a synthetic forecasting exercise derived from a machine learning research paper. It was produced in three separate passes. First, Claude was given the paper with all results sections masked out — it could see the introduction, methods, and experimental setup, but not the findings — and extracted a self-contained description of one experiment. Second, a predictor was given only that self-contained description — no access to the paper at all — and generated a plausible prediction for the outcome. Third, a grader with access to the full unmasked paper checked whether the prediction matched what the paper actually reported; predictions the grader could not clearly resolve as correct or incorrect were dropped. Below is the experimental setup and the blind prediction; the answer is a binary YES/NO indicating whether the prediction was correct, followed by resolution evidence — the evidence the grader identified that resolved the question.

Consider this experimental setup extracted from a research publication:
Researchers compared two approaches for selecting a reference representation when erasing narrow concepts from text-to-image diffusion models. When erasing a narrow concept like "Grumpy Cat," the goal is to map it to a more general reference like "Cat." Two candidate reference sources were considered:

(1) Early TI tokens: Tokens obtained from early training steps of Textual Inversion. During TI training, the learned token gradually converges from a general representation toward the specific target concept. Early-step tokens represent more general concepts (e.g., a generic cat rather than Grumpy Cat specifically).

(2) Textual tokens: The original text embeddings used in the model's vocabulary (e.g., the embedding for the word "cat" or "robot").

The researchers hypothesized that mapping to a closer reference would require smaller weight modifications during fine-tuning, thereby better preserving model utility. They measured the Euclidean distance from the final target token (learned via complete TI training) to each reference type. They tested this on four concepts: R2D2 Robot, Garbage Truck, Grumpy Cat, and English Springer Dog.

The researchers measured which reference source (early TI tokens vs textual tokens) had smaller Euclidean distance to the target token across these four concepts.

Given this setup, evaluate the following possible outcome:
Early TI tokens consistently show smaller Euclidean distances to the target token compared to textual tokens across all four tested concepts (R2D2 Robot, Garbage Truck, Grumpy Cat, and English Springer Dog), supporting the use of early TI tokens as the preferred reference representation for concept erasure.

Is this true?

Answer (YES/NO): YES